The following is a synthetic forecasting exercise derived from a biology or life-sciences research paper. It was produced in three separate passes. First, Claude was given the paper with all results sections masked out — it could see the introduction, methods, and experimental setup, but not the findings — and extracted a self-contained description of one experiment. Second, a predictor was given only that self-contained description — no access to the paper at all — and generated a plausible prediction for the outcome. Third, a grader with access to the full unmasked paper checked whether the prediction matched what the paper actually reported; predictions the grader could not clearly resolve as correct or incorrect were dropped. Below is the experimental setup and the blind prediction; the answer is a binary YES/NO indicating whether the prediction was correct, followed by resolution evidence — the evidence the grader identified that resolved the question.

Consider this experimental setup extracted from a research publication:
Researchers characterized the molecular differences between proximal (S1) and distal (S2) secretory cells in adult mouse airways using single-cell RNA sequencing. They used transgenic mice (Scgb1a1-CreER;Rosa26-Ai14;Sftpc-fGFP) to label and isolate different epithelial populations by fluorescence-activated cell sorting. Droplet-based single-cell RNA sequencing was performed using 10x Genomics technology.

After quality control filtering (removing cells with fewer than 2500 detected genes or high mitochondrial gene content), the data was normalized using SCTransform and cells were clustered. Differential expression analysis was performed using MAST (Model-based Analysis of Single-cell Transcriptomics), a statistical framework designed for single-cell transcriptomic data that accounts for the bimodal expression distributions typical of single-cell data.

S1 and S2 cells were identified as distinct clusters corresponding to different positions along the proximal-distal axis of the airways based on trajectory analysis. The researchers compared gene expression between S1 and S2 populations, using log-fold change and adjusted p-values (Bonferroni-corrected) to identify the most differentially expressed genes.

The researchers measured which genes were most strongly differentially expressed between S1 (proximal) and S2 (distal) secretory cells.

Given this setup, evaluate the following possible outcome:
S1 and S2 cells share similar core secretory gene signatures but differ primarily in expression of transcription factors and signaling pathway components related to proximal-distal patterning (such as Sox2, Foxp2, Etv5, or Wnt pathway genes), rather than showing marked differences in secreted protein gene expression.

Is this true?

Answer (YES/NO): NO